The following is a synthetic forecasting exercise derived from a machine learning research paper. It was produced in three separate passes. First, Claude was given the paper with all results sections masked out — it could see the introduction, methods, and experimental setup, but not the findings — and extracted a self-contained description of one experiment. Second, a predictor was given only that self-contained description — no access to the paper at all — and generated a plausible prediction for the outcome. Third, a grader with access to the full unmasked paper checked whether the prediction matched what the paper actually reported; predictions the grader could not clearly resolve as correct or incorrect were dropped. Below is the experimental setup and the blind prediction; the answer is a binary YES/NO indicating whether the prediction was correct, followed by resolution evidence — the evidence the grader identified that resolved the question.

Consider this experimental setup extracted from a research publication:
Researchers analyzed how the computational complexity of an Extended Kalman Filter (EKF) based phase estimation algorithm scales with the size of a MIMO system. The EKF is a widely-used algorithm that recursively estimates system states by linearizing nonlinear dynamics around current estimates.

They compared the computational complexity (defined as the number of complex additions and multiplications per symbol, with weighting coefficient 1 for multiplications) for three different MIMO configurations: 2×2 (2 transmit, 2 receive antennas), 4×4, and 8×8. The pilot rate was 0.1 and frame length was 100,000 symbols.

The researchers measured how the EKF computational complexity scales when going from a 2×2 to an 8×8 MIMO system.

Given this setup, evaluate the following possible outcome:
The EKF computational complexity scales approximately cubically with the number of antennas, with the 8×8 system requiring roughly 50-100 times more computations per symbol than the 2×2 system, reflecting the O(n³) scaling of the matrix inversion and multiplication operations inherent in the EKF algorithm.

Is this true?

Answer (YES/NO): NO